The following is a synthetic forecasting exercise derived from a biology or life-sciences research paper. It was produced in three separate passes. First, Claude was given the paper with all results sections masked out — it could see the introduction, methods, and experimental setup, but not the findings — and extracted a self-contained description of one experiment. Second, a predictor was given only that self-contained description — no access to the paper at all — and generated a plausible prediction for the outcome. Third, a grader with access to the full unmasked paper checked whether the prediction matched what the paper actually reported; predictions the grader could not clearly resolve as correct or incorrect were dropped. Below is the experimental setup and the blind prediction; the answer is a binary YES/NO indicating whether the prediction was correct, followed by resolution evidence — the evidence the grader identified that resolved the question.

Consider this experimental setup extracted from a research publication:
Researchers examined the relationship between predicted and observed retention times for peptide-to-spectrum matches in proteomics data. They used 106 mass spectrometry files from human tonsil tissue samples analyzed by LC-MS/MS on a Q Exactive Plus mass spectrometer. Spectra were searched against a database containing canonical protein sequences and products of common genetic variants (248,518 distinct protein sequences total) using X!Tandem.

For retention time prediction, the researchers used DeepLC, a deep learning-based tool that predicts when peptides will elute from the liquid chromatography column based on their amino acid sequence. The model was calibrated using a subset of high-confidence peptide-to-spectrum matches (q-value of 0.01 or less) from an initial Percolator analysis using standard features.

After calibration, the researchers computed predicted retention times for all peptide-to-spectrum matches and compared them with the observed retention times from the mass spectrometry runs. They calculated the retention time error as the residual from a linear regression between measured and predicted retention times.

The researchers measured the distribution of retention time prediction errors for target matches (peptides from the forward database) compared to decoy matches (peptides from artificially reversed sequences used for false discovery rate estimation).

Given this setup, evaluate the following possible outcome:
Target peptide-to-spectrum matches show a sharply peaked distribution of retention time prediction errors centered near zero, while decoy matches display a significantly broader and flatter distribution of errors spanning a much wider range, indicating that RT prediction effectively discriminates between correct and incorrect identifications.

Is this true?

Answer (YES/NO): YES